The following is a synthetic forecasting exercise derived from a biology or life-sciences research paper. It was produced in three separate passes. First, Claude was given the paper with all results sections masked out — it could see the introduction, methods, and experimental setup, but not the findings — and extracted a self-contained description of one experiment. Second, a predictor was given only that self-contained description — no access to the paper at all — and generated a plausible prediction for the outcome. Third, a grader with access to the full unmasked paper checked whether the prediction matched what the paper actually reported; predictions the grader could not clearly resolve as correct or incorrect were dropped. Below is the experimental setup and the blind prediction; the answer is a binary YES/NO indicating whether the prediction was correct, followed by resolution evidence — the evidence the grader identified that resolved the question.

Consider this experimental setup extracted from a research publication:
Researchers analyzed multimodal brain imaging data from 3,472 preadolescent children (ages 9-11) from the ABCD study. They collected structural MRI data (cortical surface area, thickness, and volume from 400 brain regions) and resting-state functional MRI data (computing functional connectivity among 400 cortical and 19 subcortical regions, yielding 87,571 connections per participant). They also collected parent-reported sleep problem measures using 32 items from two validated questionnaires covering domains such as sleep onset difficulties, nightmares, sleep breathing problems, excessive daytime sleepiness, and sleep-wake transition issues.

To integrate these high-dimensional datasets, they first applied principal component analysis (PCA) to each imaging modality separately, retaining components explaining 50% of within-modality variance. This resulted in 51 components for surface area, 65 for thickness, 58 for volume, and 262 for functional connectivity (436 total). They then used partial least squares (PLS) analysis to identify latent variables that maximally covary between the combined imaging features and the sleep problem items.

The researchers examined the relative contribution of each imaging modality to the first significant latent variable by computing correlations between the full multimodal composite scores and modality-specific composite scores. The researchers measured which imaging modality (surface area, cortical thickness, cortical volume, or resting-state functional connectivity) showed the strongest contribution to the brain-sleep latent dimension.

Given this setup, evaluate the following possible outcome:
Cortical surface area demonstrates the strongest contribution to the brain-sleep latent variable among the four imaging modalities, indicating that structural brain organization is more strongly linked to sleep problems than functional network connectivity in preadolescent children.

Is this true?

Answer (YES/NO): NO